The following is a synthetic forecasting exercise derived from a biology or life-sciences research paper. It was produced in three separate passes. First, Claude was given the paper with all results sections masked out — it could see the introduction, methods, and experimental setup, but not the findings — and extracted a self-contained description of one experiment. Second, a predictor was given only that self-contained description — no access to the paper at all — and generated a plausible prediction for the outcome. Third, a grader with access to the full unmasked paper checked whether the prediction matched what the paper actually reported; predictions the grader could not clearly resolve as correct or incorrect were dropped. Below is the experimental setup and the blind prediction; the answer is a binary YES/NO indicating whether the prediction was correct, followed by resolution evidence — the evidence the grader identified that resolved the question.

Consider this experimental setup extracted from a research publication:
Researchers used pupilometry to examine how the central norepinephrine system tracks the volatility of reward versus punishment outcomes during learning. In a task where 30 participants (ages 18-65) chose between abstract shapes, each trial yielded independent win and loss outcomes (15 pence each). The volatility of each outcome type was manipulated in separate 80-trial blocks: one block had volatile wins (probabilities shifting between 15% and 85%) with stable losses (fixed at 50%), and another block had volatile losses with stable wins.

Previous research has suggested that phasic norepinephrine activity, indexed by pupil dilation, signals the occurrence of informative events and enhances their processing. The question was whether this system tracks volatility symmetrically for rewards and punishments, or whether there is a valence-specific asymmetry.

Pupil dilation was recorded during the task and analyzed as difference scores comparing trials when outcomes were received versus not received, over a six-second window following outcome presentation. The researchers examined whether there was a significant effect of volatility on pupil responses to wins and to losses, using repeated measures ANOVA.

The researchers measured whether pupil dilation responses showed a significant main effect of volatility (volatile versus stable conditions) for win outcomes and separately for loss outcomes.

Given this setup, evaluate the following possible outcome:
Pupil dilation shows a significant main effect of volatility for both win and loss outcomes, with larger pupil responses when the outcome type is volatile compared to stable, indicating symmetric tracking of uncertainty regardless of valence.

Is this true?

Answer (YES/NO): NO